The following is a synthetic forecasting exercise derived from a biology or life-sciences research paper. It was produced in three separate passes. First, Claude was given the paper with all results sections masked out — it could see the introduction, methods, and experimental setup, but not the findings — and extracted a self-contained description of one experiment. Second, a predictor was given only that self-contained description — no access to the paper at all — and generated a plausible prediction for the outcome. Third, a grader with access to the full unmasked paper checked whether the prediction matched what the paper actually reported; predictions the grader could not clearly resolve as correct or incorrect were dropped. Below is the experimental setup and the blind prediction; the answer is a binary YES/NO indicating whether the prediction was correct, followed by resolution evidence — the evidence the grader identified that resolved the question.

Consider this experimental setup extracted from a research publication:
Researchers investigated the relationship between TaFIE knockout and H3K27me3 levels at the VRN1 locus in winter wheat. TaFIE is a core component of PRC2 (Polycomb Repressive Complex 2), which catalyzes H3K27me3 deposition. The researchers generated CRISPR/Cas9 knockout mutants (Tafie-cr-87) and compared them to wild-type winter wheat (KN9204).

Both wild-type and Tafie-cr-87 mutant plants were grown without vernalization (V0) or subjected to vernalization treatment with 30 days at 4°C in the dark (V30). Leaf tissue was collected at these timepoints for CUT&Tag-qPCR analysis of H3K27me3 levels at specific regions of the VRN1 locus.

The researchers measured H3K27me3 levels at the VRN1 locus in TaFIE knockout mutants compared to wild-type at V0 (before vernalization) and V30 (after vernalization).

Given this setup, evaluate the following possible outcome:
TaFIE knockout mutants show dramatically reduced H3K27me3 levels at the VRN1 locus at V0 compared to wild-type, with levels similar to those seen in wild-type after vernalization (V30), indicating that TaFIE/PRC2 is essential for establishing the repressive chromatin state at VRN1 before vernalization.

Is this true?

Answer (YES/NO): NO